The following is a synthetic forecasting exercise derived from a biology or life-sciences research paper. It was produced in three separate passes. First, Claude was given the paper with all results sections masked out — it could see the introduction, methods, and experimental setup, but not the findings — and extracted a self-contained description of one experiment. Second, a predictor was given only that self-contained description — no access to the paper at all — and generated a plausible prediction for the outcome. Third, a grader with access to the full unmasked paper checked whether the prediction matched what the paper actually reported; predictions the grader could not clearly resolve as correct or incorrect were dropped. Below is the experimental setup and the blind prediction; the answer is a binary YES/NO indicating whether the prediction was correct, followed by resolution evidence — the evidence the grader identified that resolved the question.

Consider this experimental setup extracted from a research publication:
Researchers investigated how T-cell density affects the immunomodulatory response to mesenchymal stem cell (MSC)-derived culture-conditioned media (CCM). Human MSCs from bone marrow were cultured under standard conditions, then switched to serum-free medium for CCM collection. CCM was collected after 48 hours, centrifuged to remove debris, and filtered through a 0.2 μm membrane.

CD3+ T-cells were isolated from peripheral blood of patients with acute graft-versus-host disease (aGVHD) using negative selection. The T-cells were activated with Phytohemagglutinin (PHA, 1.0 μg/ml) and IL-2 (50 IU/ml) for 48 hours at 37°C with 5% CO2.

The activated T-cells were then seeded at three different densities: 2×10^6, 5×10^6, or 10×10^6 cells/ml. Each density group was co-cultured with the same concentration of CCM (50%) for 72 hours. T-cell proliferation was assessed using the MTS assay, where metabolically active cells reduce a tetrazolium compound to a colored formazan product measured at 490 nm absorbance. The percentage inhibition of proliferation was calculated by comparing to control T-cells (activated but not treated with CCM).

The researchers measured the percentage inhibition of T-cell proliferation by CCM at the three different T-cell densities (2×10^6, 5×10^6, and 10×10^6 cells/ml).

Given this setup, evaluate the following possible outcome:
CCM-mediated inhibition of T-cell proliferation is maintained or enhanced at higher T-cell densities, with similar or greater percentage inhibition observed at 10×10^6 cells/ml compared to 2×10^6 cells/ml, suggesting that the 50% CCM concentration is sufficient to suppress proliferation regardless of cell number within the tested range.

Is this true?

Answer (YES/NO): YES